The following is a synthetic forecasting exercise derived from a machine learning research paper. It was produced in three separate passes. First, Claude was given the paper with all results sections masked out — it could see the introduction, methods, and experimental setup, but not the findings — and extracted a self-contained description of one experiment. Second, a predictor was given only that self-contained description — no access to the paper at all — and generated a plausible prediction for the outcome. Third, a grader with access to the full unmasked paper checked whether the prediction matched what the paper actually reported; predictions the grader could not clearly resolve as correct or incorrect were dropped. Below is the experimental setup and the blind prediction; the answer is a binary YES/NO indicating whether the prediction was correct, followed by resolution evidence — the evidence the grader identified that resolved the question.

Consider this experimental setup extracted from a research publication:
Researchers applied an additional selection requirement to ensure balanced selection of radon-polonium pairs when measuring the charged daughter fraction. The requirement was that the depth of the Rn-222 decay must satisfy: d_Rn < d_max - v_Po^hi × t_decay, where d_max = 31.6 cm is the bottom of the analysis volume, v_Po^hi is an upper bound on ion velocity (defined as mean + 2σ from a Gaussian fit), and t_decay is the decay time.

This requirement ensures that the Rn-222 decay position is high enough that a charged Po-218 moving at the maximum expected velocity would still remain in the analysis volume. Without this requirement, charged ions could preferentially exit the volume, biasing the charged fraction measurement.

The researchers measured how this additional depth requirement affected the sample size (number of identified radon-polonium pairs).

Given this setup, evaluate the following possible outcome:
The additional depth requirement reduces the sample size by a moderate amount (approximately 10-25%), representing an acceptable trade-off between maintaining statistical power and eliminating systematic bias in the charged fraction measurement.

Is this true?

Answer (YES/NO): NO